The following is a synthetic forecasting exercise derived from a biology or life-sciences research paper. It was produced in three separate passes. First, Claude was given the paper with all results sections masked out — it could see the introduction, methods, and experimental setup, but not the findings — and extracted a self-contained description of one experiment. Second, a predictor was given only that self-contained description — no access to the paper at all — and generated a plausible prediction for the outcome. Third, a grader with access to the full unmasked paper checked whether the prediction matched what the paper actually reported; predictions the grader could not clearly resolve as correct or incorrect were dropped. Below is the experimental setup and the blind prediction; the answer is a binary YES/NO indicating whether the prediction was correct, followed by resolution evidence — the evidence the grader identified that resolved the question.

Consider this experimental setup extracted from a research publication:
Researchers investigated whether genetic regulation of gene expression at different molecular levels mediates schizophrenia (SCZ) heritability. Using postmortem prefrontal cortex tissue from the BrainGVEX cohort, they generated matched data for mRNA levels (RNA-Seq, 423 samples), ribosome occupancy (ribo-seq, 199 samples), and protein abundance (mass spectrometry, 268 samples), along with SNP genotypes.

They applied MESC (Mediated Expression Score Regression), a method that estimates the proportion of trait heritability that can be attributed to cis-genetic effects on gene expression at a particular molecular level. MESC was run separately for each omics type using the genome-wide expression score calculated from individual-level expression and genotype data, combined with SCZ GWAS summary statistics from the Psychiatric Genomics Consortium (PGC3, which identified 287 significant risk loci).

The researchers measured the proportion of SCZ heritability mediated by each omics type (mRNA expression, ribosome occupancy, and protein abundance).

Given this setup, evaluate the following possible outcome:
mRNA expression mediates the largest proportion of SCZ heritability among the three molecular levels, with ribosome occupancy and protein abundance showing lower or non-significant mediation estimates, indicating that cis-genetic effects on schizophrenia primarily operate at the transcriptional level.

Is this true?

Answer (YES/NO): YES